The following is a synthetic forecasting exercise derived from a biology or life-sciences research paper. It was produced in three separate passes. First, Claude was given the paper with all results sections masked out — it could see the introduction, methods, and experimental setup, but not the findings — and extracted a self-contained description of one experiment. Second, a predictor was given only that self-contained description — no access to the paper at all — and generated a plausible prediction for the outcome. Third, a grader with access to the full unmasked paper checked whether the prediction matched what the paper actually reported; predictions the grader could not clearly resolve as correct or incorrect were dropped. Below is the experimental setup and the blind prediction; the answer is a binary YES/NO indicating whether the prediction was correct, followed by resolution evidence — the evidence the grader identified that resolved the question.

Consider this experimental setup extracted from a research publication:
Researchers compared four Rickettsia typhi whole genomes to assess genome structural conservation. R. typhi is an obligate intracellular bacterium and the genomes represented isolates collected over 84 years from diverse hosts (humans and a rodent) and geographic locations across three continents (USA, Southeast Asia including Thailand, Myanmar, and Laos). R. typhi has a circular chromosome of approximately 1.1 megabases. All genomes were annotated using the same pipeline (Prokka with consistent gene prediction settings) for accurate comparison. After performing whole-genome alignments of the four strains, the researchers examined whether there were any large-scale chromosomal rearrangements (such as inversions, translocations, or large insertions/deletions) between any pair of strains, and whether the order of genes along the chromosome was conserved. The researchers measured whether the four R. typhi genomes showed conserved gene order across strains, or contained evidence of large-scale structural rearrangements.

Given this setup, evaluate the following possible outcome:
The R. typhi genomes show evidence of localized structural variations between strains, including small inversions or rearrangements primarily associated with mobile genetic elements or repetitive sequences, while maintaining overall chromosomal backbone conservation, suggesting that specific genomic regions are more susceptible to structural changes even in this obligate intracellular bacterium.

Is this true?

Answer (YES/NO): NO